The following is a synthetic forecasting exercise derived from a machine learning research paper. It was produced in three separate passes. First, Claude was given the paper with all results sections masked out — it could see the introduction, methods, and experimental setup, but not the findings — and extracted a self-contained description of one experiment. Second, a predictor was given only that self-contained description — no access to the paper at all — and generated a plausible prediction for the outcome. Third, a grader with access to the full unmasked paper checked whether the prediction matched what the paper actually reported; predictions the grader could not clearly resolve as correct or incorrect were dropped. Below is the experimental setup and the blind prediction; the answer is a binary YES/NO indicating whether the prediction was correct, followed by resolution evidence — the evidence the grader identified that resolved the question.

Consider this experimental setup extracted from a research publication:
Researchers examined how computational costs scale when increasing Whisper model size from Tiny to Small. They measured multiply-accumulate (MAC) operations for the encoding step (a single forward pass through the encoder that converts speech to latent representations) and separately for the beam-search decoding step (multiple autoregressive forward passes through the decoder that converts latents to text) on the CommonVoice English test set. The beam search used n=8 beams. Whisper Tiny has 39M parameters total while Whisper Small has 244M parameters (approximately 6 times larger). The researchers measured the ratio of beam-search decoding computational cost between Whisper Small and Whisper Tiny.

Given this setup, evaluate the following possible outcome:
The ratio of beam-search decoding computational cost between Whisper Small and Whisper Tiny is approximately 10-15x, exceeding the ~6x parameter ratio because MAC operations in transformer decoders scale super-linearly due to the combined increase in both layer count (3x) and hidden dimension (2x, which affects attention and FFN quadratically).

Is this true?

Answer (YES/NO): YES